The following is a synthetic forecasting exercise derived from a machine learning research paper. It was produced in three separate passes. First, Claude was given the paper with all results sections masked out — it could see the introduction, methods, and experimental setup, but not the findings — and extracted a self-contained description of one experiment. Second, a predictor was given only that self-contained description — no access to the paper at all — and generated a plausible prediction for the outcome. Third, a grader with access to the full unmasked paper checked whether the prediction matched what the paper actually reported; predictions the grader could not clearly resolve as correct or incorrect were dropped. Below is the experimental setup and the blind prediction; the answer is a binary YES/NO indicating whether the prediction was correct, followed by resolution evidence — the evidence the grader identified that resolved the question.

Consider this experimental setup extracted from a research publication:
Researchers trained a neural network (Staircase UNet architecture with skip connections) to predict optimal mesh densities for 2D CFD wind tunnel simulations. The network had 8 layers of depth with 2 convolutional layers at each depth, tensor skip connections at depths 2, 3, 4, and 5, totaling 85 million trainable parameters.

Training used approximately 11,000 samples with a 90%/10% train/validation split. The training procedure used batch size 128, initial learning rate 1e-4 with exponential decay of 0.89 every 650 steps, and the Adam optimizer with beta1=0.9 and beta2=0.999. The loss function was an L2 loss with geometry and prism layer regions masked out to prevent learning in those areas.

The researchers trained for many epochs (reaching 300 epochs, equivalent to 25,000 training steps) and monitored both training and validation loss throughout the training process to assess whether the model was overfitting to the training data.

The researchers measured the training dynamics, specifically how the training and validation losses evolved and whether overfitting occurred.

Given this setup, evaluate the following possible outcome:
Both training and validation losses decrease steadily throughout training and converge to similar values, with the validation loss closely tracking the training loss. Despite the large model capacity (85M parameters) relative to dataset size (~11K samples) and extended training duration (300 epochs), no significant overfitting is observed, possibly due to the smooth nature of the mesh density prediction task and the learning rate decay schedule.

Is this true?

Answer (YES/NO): YES